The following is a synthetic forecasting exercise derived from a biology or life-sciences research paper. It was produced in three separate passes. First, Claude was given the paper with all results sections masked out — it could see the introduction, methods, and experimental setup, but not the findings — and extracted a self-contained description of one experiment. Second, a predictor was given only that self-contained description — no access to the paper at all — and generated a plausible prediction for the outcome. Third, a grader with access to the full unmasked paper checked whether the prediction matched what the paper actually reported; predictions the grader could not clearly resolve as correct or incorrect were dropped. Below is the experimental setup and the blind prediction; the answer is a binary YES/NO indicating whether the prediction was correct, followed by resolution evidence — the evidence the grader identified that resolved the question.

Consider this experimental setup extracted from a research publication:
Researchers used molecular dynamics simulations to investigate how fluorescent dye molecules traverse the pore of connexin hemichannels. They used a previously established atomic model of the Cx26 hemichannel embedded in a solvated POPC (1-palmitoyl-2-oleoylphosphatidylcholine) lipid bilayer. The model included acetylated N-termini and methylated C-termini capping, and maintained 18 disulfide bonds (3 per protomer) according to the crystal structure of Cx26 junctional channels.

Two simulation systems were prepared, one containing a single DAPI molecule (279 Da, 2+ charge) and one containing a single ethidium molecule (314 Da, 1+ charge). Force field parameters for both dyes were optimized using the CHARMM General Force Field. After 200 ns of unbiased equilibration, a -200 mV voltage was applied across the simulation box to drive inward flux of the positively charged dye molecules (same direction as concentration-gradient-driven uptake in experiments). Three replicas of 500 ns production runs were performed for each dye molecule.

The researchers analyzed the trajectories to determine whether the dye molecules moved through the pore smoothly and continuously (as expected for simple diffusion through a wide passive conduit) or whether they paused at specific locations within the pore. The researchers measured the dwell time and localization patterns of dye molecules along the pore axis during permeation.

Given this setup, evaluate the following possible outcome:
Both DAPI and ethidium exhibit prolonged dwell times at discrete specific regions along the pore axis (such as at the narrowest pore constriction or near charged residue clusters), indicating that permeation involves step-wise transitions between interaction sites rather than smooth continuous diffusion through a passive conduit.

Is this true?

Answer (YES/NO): YES